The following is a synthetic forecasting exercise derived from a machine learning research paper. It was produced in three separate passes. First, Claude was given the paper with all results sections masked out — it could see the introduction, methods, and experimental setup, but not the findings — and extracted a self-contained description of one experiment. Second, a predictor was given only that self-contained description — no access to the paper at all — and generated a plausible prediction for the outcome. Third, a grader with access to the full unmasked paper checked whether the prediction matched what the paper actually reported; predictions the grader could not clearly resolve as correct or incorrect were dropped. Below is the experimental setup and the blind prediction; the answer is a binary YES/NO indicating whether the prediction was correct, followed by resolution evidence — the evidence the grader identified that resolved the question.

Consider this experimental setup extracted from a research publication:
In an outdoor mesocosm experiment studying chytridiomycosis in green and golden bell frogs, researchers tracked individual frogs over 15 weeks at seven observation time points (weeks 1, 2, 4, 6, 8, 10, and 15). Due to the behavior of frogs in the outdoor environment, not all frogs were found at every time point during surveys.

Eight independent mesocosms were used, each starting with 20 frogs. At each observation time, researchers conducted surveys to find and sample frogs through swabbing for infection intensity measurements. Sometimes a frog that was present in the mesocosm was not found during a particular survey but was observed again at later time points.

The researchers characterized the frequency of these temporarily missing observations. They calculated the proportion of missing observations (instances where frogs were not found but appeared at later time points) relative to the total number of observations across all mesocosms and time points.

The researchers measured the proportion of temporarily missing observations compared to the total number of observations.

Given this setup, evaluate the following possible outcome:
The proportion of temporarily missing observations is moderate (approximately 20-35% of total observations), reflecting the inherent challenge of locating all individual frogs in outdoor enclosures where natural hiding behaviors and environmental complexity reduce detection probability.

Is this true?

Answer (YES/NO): NO